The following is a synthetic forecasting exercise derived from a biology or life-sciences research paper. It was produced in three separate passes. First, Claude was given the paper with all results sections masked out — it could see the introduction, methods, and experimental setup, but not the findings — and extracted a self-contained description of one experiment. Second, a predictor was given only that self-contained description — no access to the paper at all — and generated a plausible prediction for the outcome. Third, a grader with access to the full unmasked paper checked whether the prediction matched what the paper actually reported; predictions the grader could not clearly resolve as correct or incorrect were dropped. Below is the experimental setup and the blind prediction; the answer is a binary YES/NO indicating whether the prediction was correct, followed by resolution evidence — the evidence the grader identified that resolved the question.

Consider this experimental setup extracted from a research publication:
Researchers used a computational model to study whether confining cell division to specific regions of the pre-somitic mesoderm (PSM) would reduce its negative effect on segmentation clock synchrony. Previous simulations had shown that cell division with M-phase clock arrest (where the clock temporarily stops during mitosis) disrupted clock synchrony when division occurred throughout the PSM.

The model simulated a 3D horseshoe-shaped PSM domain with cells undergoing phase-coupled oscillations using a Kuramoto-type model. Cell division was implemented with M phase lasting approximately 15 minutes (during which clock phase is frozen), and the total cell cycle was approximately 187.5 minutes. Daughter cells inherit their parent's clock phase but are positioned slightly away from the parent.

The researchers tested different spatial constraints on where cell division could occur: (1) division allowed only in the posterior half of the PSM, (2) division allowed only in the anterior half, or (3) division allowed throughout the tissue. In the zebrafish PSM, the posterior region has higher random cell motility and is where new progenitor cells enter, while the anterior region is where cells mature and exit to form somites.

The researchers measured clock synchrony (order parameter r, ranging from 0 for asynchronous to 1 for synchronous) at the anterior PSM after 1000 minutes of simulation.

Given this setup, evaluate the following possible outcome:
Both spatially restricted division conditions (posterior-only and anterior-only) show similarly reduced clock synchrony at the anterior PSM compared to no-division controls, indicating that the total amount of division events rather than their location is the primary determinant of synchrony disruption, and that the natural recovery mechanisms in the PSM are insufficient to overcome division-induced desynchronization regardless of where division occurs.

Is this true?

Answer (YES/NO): NO